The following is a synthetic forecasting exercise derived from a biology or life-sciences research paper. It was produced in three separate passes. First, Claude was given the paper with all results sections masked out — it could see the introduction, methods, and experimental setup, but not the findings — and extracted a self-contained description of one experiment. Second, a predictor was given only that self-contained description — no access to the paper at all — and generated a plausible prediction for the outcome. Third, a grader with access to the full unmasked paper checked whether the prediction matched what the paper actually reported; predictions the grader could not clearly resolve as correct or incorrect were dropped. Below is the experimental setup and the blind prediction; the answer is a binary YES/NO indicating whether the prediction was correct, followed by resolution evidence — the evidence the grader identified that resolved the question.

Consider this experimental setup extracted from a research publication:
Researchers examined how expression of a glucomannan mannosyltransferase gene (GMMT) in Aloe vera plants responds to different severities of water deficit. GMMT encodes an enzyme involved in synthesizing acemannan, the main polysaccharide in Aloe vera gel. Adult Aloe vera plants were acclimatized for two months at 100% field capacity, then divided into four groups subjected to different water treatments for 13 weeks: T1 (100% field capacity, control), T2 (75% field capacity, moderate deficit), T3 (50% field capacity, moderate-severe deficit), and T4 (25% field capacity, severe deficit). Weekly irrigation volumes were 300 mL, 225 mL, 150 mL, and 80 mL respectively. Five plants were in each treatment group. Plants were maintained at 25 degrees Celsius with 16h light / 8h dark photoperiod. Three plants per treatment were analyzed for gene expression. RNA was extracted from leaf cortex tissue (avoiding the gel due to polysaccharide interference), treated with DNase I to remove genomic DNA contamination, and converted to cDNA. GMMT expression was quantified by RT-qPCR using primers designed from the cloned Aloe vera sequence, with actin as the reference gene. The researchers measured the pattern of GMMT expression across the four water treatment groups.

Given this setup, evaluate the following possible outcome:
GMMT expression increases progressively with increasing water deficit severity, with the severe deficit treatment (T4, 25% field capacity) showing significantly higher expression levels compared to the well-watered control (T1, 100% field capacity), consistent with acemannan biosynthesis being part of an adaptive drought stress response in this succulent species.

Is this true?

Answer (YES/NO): NO